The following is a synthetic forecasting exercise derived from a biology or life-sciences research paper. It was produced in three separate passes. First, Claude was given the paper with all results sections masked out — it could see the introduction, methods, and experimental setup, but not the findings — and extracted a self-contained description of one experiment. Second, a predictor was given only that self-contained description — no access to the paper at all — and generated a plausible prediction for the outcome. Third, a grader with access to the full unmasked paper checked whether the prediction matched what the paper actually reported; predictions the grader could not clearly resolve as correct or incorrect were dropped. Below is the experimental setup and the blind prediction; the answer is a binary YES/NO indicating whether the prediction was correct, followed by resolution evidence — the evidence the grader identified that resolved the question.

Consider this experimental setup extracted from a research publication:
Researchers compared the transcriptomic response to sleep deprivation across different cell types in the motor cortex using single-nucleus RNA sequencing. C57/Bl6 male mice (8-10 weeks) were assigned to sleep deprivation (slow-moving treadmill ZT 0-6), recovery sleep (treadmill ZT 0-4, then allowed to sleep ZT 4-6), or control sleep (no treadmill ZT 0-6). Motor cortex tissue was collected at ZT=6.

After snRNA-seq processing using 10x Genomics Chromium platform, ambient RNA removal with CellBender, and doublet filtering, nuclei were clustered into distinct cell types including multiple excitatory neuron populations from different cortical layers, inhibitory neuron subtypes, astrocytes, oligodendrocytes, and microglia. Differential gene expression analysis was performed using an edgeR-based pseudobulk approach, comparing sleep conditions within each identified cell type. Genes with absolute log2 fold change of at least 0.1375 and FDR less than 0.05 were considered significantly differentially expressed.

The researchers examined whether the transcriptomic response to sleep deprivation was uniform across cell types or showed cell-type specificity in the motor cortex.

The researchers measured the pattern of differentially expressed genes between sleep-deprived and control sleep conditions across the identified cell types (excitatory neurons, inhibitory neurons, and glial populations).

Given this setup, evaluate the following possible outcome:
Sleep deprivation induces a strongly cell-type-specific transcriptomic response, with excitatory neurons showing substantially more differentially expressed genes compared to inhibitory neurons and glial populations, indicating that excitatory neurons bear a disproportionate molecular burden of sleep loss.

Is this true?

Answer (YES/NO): YES